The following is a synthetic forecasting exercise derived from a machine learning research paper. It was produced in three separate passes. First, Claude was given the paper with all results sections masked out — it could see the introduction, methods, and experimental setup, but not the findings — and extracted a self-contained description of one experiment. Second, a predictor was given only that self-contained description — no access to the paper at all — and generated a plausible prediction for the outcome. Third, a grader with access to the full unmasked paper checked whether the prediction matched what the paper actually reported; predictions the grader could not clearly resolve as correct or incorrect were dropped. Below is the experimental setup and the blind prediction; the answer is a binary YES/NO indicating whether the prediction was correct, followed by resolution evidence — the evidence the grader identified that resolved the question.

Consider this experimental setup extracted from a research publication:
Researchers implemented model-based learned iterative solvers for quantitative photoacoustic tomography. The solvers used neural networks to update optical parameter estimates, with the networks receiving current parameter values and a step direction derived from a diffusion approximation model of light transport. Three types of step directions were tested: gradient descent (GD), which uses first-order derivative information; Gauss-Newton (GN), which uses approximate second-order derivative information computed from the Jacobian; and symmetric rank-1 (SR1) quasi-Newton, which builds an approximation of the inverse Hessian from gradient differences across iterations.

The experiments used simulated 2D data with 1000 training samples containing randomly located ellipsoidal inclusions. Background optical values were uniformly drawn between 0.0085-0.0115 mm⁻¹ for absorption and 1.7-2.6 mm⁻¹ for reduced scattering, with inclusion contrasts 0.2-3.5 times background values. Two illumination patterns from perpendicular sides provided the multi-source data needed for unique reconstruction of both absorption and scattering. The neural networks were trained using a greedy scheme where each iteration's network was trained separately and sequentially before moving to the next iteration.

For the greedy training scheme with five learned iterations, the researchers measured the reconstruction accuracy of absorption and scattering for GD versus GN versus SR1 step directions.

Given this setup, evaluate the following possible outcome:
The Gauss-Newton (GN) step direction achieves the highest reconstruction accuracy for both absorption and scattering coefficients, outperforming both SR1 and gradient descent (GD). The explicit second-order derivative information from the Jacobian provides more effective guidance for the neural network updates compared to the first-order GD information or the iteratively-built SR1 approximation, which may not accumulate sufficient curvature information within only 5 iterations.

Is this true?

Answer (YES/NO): YES